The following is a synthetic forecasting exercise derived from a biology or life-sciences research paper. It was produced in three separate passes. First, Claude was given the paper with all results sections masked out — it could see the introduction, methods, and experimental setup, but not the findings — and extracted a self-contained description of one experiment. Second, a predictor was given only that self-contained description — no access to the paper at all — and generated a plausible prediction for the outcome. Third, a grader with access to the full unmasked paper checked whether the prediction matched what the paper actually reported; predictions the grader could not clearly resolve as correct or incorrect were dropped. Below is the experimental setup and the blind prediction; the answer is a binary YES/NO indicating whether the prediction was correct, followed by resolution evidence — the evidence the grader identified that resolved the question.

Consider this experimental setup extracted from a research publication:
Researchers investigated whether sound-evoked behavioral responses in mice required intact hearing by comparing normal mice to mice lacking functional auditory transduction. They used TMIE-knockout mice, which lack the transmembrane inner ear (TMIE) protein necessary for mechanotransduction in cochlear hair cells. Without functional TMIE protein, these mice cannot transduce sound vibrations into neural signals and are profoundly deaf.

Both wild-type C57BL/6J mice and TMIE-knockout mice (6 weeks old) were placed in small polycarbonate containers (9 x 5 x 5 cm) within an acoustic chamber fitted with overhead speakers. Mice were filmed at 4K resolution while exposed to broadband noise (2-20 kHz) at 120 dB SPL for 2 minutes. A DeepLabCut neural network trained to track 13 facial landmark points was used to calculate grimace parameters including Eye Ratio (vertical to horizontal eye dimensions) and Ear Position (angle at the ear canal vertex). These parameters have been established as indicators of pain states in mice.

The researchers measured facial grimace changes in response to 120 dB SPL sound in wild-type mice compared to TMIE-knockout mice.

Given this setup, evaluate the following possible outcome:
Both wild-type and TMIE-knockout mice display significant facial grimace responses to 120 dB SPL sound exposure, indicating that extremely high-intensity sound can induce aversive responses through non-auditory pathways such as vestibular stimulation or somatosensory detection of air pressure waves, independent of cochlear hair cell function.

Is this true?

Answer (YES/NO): NO